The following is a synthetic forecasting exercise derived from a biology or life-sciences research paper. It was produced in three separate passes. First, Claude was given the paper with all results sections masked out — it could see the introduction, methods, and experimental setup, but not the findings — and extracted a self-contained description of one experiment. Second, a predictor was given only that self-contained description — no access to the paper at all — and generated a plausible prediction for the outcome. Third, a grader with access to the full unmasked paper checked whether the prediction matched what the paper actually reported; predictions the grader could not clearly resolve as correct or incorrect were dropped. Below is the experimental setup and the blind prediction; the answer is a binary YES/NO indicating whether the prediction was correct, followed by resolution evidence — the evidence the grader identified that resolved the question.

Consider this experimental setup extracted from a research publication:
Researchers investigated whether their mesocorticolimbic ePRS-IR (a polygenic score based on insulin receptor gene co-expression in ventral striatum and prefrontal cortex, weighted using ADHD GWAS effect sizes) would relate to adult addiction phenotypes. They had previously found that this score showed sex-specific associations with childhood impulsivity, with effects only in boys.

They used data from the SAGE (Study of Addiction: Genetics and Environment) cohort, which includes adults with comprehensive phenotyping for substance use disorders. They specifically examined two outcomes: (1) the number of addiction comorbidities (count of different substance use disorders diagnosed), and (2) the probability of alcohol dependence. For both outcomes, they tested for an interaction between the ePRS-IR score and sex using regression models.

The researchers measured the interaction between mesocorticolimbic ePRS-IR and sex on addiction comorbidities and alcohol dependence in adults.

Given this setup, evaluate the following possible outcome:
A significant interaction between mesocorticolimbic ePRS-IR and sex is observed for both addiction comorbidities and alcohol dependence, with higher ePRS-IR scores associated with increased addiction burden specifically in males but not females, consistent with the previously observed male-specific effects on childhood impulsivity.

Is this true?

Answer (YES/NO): NO